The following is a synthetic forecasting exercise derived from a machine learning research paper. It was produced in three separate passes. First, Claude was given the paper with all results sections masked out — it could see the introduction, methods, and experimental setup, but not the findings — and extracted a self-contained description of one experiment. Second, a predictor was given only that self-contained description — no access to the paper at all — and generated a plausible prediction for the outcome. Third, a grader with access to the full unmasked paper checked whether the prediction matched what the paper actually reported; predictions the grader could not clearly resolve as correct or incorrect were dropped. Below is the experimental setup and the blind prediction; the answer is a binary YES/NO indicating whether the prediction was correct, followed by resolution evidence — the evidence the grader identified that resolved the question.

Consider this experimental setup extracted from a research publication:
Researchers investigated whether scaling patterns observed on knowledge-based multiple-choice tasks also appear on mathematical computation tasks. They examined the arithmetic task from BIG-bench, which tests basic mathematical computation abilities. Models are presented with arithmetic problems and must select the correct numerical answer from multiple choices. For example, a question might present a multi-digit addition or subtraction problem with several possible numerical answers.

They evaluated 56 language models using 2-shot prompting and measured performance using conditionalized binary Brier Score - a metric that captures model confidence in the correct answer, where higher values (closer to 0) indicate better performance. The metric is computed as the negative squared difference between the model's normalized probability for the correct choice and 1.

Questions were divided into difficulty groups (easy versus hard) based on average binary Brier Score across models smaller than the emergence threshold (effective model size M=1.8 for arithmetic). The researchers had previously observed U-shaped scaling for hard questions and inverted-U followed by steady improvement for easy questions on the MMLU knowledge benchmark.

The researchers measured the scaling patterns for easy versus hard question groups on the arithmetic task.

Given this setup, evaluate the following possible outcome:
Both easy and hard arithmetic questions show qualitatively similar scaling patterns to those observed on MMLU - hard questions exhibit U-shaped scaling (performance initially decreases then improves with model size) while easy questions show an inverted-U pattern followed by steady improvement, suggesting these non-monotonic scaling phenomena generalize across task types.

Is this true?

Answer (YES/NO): YES